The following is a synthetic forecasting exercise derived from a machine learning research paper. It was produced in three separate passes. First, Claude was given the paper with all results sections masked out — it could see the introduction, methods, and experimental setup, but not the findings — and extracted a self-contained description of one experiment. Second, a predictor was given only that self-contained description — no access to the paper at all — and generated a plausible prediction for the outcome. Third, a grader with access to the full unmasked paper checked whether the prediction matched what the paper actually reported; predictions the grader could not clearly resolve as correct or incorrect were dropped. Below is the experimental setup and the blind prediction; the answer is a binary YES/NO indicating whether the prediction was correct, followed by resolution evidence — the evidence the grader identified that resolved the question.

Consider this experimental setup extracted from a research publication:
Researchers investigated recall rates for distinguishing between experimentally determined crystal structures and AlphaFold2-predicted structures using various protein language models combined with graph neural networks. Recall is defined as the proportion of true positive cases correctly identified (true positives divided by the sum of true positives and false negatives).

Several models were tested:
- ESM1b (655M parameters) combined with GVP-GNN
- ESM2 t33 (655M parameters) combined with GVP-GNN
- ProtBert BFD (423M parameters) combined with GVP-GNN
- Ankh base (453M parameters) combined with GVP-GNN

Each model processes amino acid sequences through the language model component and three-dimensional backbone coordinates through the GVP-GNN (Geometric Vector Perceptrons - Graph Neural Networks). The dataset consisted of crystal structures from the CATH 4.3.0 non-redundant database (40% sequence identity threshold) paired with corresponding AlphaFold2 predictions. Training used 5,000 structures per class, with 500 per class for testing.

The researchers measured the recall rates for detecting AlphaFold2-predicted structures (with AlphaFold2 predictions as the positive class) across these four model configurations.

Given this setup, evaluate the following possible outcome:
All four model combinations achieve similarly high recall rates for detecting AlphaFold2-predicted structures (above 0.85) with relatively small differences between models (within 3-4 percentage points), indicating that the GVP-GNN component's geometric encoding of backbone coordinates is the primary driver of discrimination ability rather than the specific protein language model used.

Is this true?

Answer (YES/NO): NO